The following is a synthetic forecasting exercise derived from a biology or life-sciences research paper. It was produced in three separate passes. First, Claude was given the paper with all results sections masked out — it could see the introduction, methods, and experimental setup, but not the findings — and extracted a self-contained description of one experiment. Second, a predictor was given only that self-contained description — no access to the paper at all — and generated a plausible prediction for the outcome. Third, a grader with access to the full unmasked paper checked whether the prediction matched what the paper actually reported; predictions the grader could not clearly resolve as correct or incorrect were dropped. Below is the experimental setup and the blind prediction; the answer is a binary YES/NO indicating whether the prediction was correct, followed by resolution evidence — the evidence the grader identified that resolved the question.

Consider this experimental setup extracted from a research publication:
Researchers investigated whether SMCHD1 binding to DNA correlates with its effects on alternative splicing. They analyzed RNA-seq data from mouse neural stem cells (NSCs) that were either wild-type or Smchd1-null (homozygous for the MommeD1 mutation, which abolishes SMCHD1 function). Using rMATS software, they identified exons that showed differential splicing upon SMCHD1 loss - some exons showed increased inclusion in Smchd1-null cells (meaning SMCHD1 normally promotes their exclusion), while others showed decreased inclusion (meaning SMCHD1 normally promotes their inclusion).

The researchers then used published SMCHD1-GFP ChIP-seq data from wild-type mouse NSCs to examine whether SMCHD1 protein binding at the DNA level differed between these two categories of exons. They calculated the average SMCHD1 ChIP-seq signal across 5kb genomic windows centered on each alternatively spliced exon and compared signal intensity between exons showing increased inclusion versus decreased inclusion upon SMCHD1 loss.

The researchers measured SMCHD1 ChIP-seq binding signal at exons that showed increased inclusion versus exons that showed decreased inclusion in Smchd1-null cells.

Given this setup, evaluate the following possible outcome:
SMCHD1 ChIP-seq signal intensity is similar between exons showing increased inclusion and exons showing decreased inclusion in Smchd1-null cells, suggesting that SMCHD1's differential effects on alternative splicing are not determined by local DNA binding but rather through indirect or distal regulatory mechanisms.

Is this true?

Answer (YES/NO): NO